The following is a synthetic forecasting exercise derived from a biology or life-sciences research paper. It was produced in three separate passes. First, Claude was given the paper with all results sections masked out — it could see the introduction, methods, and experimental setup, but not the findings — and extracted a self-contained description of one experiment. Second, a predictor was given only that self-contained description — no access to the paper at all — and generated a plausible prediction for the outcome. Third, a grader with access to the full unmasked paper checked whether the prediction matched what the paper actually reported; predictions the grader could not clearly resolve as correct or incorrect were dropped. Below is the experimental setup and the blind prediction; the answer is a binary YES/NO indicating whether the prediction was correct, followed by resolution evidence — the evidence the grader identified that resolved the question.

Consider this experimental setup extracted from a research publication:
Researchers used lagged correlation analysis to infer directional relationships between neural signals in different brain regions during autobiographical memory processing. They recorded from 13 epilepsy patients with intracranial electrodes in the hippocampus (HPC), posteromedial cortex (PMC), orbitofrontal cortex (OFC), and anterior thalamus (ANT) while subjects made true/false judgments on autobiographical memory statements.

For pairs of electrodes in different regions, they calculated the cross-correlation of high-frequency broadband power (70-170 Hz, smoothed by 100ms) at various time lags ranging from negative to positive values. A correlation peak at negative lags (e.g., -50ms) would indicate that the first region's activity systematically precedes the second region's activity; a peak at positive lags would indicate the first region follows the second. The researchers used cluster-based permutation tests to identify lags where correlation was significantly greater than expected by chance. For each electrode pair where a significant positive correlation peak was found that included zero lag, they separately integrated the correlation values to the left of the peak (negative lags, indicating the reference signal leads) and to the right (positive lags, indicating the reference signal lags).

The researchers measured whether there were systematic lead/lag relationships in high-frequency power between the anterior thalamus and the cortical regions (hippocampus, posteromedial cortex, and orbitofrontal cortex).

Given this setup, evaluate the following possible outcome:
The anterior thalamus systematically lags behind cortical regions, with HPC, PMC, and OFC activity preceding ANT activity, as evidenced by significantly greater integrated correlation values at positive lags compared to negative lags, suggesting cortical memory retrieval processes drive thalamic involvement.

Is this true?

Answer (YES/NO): NO